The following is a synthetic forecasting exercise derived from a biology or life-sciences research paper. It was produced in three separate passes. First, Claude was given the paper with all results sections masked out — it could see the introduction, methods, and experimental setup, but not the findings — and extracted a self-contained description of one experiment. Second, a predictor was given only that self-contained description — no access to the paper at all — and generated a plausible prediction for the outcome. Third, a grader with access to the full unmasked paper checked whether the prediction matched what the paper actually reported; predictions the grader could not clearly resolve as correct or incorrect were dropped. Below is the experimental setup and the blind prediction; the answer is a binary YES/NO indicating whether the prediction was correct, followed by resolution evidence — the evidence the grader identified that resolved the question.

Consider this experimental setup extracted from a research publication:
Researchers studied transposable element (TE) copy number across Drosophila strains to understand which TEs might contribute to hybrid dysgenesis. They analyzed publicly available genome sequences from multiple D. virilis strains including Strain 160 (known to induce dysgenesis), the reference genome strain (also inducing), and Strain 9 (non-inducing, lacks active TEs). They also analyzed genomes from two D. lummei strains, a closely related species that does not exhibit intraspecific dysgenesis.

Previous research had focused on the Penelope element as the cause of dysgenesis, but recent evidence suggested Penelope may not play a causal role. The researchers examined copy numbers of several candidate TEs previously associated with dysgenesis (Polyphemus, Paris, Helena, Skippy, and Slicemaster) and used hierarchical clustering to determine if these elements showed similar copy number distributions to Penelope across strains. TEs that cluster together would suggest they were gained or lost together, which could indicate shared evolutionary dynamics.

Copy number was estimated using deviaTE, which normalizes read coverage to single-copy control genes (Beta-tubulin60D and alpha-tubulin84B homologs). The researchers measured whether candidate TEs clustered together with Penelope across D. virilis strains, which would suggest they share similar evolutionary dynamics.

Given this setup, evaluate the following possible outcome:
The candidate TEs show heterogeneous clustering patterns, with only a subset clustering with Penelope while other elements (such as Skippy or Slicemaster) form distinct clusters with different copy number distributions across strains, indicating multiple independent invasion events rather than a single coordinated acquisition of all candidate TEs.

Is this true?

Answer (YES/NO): YES